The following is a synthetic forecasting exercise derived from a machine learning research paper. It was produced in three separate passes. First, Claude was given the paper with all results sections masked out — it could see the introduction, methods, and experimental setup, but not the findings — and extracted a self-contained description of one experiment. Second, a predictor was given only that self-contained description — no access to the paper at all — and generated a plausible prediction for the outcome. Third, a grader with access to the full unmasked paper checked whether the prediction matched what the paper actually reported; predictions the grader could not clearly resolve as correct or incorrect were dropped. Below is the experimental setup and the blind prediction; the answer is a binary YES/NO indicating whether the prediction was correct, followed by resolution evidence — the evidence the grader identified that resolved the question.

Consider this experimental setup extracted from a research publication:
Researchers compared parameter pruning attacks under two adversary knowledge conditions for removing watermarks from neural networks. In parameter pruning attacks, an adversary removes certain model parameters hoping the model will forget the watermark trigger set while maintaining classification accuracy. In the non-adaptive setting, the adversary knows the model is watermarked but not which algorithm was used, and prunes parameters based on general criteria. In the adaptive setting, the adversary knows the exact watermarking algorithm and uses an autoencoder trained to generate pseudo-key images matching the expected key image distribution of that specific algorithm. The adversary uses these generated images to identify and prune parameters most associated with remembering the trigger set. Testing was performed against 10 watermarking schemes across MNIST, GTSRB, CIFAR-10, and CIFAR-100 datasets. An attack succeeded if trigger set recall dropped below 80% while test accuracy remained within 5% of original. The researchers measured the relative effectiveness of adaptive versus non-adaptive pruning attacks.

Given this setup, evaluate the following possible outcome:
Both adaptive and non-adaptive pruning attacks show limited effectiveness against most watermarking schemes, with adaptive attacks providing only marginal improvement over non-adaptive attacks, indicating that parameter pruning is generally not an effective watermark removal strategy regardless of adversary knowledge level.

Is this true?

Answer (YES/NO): YES